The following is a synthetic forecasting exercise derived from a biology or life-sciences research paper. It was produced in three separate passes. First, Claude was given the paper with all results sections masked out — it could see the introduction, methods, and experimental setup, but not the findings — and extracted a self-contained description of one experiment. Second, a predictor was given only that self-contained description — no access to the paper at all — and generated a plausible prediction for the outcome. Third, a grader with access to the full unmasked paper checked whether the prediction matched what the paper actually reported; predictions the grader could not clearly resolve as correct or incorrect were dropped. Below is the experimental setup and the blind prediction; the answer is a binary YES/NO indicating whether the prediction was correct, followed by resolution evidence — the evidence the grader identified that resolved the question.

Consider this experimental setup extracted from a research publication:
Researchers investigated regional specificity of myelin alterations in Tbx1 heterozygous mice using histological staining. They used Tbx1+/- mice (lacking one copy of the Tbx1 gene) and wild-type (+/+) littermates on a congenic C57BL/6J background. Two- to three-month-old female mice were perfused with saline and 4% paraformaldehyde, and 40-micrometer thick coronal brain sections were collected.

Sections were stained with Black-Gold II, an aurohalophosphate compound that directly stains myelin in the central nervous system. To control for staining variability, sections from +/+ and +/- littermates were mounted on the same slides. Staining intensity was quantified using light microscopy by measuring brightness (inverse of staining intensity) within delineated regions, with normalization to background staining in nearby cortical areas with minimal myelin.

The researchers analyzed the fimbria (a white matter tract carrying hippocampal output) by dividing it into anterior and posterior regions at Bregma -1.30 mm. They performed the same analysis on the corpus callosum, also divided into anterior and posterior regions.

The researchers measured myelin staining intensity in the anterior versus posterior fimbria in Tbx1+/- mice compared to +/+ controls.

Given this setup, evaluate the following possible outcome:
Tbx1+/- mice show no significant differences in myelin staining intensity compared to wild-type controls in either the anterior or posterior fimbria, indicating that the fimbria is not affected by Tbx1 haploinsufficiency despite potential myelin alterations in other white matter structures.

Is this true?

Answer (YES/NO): NO